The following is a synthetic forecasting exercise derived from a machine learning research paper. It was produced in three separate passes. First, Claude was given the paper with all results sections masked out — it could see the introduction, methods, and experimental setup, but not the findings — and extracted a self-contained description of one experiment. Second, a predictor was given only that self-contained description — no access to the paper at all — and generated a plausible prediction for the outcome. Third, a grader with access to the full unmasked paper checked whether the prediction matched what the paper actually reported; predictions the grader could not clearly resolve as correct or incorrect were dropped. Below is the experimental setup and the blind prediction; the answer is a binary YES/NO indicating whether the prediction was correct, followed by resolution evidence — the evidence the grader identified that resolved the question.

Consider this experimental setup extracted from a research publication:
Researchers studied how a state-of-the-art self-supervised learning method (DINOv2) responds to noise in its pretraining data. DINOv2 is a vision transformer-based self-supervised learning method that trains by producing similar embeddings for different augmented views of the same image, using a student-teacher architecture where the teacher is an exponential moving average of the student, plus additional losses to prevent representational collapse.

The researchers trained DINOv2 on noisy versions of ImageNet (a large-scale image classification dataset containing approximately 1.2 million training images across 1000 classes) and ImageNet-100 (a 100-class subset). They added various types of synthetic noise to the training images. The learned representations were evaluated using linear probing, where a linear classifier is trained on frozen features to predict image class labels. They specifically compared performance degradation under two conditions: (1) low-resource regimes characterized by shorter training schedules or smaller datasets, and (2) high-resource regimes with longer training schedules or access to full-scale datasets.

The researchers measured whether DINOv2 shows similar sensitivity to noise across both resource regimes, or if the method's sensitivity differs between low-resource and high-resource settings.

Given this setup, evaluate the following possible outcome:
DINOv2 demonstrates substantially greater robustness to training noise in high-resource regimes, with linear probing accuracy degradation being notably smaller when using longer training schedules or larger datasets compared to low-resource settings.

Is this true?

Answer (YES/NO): YES